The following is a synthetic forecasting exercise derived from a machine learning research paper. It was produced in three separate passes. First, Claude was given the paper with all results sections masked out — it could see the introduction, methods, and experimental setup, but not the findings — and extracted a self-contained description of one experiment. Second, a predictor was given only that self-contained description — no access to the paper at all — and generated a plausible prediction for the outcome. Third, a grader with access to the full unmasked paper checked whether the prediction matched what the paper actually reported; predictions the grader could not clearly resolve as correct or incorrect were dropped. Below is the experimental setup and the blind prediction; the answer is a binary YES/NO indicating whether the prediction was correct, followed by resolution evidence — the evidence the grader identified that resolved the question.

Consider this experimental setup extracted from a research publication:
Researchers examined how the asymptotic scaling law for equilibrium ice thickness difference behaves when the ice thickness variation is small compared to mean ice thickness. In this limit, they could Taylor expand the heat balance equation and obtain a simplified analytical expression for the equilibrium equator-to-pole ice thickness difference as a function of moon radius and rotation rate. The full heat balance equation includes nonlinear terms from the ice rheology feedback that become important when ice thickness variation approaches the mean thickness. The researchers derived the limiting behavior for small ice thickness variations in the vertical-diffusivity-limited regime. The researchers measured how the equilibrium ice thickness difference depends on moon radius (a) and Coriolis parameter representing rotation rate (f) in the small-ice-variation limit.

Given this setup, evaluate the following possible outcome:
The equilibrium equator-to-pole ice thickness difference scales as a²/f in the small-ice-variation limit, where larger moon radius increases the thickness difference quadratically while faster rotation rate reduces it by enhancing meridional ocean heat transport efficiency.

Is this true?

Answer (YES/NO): NO